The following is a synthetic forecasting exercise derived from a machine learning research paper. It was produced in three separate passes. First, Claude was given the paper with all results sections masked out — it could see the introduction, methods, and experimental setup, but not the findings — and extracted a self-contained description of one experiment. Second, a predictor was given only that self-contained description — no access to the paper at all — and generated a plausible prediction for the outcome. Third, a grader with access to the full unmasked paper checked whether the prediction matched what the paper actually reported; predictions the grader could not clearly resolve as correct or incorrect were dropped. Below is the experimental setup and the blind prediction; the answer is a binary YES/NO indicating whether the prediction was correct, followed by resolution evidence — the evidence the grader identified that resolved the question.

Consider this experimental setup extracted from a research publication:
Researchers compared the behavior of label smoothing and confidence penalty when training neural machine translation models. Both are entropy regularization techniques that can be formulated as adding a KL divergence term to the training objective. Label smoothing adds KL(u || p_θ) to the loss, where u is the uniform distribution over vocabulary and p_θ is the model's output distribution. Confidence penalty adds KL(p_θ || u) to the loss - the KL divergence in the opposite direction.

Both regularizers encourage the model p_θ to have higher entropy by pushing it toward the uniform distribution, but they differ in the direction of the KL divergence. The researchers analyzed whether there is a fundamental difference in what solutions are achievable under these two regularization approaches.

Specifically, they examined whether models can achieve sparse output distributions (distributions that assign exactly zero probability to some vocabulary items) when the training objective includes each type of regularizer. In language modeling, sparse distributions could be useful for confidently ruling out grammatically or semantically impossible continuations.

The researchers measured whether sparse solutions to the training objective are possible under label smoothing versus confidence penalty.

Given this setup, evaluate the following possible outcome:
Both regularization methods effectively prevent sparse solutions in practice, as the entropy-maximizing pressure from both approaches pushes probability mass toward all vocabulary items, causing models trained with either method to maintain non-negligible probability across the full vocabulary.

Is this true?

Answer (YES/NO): NO